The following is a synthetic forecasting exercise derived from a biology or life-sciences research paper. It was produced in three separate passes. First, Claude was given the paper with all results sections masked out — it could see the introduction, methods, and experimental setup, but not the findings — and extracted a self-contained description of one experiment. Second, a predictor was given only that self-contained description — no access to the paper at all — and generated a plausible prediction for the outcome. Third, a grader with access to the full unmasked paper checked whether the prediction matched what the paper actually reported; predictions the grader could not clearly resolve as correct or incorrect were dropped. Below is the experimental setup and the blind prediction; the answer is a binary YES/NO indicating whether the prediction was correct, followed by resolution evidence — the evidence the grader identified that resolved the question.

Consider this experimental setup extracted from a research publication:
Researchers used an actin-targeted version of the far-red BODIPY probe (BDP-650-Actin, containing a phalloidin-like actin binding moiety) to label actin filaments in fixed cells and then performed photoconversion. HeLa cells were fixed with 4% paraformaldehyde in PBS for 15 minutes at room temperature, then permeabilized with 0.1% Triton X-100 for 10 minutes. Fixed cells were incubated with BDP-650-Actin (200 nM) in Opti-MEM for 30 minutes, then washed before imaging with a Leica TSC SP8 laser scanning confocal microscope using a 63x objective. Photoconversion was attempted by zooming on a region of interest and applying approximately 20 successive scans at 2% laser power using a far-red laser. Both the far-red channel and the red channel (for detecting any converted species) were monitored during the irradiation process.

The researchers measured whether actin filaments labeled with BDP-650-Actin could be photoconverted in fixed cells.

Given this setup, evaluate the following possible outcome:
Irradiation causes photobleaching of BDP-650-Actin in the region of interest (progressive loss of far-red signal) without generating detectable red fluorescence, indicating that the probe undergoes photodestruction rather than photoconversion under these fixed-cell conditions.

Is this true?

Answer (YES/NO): NO